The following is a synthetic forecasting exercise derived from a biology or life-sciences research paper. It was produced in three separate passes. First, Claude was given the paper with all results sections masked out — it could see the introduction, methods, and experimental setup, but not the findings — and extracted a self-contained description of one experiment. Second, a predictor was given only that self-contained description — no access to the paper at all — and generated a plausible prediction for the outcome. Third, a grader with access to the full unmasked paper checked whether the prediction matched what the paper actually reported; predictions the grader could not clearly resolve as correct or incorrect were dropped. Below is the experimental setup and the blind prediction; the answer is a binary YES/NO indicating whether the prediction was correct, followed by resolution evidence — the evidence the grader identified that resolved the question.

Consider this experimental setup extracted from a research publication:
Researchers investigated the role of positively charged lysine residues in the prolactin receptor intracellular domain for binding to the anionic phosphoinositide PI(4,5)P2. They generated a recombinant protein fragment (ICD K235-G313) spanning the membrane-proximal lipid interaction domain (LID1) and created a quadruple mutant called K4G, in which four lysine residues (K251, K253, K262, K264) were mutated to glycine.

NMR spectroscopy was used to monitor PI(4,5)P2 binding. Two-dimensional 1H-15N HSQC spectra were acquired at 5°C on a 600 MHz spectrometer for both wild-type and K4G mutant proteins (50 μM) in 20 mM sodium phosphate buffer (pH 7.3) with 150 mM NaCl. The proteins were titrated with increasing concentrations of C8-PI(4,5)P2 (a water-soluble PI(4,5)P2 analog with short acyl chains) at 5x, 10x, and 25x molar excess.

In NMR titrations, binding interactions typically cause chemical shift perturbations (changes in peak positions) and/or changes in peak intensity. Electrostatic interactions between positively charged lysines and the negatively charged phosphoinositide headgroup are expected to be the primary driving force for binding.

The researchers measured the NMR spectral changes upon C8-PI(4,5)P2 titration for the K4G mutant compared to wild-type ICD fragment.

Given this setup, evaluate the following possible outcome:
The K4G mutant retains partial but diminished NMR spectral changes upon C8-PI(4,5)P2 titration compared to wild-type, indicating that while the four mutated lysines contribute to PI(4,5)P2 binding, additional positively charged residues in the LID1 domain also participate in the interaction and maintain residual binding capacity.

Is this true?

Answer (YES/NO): NO